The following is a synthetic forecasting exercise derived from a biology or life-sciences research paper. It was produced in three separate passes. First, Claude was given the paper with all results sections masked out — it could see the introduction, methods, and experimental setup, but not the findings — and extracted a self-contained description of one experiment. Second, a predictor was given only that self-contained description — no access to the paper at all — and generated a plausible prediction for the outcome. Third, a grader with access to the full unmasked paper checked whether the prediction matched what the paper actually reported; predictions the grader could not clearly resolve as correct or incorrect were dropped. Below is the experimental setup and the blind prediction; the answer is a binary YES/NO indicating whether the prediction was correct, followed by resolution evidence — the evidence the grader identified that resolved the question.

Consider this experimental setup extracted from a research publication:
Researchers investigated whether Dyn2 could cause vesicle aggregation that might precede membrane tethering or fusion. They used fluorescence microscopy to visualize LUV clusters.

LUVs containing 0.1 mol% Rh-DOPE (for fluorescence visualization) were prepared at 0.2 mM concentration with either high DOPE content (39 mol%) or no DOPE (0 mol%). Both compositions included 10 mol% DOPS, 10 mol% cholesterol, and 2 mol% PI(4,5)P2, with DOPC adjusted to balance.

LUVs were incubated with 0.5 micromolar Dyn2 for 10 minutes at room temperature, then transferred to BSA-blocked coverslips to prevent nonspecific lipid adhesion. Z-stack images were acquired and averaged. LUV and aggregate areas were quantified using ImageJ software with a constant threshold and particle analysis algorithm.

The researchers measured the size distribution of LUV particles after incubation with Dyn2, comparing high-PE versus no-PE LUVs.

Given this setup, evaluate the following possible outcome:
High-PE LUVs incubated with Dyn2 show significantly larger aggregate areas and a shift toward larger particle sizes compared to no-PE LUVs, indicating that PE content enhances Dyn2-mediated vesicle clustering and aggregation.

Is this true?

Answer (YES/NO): YES